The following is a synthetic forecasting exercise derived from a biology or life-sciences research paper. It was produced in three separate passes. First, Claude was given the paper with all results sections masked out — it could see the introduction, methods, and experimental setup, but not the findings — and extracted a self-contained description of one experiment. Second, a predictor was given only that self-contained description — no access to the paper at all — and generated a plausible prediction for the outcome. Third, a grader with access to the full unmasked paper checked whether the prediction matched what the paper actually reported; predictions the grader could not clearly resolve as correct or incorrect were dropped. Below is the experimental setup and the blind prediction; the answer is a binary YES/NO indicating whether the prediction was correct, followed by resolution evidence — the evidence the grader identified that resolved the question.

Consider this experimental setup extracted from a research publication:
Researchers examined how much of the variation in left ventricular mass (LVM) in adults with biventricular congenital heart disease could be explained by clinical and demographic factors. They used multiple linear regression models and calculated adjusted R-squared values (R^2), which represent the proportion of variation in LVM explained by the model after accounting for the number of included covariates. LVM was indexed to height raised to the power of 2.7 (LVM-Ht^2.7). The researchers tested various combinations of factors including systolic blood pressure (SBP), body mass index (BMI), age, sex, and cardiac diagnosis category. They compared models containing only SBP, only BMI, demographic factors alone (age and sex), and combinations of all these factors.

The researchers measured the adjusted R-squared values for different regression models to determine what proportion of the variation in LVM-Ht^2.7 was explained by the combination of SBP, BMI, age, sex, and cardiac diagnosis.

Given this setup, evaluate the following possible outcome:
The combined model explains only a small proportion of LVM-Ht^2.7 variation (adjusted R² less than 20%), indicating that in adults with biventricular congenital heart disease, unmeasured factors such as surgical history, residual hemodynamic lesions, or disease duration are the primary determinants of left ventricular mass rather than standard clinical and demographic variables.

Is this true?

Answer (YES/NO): NO